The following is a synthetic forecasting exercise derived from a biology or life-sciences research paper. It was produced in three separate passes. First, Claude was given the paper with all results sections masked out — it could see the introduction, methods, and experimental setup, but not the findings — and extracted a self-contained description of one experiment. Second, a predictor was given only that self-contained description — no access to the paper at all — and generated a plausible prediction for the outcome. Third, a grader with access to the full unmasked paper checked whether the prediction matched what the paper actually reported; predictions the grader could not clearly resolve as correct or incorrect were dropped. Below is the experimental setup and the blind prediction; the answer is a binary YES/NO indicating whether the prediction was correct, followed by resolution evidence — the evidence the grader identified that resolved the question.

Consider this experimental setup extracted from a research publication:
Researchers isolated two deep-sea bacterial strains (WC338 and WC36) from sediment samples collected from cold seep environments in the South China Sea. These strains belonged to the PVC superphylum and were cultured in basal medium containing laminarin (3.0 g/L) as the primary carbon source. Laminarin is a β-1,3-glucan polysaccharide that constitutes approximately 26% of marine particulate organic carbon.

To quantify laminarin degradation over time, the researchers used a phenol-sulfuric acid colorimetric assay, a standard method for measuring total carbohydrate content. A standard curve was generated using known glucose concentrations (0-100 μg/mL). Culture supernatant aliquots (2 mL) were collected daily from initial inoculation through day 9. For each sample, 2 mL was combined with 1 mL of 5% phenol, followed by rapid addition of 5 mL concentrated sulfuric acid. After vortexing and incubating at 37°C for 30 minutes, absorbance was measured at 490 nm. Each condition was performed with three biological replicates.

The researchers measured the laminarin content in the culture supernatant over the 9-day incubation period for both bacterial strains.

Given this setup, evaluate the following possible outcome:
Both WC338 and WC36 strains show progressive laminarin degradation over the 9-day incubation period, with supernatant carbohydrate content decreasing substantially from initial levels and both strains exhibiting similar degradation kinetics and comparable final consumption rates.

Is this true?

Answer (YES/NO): NO